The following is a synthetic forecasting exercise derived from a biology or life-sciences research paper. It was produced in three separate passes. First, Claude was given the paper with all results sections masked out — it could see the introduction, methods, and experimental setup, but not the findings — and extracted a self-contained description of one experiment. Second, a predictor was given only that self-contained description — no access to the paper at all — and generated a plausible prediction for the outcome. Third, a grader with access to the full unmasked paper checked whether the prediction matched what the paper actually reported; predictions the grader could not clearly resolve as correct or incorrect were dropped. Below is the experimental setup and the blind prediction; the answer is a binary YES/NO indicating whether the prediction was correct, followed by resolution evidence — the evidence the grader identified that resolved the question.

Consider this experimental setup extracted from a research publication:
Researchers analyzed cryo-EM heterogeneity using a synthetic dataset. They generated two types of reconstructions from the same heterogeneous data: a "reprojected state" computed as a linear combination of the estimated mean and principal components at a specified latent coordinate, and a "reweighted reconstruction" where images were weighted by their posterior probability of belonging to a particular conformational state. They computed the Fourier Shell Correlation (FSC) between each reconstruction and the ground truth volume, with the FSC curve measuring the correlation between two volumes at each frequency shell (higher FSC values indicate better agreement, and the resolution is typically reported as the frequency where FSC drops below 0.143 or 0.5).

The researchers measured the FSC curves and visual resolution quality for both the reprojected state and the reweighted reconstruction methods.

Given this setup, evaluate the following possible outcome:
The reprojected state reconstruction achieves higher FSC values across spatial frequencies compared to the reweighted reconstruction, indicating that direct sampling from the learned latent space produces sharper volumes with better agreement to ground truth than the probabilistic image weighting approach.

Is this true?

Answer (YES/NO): NO